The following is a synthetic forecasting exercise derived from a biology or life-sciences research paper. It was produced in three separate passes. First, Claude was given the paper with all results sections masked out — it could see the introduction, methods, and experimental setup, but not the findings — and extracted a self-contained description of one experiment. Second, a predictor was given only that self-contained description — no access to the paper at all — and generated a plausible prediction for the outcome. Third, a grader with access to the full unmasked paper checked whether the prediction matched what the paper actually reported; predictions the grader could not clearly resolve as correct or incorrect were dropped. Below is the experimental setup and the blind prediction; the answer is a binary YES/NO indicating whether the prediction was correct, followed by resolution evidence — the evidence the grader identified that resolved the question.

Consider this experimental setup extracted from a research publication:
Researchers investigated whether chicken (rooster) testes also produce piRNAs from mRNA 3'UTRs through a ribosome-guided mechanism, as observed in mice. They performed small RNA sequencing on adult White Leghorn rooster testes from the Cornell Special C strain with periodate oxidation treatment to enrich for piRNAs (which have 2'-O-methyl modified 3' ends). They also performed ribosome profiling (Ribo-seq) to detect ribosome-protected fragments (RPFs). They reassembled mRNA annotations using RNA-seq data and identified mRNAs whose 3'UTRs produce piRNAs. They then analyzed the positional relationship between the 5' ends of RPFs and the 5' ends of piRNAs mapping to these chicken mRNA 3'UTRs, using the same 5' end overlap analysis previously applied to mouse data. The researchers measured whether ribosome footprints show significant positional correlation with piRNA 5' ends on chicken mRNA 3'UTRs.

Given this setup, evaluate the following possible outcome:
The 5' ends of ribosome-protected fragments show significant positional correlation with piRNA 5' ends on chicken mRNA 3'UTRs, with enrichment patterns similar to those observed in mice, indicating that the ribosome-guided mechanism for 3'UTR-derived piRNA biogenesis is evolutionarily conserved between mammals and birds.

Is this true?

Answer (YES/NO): YES